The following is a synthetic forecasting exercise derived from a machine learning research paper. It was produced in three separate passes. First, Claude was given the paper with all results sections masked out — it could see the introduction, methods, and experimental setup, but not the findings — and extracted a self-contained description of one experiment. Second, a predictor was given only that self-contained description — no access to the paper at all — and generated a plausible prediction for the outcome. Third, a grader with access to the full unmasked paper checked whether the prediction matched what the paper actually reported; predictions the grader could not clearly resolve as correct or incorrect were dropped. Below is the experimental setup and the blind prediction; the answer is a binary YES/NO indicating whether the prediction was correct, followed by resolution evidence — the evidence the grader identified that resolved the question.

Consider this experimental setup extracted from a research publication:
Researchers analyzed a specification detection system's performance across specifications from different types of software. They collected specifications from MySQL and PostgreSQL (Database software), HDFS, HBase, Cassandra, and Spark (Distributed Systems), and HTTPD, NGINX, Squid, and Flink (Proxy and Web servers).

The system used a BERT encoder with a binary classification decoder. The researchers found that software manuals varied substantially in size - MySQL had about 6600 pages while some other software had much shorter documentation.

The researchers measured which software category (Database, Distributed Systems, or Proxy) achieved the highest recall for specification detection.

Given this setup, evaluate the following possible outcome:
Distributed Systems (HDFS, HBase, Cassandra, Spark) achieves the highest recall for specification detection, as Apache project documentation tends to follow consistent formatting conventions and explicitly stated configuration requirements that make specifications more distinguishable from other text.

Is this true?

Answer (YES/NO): NO